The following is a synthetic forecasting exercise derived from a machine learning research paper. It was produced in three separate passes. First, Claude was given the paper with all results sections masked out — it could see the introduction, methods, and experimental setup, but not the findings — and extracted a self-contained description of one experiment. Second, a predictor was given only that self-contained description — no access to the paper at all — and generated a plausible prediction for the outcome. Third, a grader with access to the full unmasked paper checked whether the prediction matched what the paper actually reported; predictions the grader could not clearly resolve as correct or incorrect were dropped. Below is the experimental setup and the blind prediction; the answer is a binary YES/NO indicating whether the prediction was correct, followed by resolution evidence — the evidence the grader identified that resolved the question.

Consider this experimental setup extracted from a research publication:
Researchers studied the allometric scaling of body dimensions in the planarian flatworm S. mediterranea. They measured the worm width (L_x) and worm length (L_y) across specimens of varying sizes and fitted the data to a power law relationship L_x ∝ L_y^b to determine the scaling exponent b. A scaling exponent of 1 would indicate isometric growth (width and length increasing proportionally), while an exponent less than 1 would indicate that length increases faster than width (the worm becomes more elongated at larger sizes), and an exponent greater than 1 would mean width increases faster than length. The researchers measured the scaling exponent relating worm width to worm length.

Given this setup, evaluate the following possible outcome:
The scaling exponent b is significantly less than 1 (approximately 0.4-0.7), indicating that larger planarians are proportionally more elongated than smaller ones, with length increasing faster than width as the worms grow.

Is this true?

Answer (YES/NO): NO